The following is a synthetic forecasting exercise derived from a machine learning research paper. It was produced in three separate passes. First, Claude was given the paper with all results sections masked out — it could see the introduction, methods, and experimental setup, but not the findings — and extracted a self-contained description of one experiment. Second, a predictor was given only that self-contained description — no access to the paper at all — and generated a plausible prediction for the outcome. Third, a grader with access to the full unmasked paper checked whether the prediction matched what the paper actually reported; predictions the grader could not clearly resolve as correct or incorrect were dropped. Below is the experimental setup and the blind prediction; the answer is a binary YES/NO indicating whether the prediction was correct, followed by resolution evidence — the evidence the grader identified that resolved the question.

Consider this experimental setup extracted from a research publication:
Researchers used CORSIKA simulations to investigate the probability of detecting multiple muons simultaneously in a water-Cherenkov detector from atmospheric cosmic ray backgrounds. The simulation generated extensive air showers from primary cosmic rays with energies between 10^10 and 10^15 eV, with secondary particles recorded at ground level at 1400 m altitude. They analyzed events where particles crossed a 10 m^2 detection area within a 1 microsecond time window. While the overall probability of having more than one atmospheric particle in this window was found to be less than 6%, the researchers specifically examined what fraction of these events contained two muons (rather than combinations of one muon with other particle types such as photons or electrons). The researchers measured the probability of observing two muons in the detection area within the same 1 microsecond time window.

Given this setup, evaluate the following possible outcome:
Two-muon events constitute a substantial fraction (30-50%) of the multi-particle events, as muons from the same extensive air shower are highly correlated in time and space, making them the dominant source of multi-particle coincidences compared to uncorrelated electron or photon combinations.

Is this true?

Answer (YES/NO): NO